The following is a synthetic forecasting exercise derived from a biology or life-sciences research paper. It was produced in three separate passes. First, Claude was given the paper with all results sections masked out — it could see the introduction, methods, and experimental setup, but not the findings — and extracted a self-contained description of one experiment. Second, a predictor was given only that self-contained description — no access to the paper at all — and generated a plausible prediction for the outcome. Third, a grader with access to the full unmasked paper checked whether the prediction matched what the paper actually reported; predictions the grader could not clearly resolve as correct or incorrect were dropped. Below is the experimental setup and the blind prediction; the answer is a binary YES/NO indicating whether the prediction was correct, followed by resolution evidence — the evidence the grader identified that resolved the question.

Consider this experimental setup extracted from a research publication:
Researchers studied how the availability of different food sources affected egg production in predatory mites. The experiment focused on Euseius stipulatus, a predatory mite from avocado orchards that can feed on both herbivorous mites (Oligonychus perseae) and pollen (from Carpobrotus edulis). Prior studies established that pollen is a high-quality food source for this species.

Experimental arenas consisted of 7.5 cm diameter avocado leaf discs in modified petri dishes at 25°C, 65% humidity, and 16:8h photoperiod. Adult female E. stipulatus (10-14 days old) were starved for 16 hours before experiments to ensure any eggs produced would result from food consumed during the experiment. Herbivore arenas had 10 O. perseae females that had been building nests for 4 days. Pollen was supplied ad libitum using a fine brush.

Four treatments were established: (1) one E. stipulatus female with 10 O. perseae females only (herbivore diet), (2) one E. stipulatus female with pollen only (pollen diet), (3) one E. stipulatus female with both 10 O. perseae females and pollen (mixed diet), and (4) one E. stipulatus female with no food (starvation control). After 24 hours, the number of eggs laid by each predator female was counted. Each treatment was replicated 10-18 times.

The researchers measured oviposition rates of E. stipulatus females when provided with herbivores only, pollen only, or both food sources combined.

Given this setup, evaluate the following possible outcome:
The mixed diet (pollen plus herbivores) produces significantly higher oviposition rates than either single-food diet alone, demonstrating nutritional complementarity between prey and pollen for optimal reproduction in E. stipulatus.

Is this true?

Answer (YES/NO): NO